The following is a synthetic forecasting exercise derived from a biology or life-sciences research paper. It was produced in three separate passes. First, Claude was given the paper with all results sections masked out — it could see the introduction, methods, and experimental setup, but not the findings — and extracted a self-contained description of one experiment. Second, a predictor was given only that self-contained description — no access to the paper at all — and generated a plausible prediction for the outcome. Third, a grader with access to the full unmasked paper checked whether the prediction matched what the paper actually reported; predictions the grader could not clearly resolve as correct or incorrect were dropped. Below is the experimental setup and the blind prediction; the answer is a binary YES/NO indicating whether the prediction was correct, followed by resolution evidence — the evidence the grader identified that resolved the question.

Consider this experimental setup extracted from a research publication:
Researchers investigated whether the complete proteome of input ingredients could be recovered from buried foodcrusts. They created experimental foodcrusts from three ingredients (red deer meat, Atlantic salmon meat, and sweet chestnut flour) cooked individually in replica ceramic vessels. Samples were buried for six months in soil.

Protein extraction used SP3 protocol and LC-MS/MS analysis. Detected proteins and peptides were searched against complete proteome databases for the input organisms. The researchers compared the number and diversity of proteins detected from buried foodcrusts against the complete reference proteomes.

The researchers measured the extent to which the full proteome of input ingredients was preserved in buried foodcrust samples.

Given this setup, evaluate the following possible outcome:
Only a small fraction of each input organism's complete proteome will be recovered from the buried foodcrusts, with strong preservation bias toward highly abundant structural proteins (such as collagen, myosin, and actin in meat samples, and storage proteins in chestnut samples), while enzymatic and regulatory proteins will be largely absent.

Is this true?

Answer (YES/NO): NO